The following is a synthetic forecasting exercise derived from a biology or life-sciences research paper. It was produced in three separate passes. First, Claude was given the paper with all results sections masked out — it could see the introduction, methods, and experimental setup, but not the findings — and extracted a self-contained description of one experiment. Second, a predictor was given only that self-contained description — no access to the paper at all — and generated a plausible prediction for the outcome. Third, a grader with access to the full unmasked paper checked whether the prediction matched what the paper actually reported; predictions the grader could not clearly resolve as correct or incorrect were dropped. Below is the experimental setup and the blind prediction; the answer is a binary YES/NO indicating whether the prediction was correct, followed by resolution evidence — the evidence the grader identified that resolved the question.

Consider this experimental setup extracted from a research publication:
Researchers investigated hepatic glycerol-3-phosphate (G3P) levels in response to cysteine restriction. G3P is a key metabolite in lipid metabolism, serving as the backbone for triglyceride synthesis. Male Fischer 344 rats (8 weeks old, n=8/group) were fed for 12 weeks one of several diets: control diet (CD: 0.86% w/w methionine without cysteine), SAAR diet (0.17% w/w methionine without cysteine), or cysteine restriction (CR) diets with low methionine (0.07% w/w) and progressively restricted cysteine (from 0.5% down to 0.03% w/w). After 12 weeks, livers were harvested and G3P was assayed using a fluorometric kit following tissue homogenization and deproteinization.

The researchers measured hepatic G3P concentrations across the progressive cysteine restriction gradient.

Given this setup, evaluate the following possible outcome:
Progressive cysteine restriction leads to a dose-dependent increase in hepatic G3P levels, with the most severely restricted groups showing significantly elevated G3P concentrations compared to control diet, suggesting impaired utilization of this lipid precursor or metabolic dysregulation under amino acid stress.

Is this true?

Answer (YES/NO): NO